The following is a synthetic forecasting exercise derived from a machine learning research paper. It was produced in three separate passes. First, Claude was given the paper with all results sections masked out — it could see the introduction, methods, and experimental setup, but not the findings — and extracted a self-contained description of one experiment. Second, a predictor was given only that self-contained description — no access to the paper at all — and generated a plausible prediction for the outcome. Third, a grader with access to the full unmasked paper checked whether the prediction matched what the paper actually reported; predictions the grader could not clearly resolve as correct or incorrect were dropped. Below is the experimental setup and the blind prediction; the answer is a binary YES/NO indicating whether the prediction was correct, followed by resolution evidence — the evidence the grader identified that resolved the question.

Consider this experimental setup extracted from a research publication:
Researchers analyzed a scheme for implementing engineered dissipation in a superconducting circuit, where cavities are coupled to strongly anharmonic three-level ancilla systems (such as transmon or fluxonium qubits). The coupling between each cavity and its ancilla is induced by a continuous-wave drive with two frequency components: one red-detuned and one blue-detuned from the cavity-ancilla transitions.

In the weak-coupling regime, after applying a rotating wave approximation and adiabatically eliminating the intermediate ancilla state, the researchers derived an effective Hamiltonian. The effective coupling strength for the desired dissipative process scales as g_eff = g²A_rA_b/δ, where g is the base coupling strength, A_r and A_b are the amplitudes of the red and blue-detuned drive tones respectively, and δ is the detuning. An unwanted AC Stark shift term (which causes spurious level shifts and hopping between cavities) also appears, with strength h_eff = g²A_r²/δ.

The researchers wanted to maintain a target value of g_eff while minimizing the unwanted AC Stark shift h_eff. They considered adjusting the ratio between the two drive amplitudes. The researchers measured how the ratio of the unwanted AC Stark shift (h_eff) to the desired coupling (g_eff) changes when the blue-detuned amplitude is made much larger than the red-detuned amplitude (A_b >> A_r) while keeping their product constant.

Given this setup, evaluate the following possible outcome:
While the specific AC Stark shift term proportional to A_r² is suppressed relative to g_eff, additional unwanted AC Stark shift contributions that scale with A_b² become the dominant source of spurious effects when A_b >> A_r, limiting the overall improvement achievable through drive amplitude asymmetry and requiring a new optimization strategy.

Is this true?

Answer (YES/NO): NO